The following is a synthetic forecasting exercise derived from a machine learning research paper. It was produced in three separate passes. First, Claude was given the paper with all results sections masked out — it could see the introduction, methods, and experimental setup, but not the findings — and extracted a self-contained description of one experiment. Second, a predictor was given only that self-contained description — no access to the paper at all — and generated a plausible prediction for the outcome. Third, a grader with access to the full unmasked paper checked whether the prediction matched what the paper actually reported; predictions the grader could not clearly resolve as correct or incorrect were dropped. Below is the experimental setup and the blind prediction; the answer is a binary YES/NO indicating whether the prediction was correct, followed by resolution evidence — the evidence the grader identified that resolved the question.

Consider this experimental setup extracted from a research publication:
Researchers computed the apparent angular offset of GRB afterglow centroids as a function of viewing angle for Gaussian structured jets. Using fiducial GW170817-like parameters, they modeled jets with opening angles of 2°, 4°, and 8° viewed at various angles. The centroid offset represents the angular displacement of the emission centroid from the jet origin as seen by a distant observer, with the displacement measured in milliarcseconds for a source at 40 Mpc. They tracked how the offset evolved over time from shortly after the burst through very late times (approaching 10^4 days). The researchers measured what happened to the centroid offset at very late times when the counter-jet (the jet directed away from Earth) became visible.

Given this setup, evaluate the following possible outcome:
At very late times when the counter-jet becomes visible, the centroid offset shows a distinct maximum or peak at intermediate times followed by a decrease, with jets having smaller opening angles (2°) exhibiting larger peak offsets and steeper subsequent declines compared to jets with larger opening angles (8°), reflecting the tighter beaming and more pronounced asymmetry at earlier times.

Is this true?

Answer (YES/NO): NO